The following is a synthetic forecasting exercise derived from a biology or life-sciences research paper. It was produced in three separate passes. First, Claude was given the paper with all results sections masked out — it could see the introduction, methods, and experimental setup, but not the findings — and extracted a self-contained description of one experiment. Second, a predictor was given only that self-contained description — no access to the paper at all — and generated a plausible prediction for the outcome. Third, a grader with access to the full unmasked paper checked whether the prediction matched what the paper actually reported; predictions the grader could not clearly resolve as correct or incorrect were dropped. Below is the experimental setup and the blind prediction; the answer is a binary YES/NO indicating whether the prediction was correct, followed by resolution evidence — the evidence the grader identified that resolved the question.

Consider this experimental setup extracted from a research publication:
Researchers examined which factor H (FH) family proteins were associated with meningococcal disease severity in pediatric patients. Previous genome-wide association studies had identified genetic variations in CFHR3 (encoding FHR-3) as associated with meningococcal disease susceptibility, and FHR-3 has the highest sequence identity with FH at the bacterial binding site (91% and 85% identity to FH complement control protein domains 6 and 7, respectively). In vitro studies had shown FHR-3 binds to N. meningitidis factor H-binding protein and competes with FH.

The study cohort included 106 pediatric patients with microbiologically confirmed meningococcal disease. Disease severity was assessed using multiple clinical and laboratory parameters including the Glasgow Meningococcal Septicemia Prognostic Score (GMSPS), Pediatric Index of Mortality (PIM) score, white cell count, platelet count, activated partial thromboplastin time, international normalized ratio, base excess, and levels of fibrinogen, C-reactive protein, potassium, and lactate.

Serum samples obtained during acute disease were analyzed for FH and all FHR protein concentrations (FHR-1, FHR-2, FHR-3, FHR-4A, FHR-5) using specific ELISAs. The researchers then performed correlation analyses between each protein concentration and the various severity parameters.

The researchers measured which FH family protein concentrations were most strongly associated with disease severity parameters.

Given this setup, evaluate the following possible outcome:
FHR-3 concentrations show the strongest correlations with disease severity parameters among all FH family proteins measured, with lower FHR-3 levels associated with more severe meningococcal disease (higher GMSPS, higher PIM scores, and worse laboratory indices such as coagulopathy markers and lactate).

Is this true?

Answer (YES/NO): NO